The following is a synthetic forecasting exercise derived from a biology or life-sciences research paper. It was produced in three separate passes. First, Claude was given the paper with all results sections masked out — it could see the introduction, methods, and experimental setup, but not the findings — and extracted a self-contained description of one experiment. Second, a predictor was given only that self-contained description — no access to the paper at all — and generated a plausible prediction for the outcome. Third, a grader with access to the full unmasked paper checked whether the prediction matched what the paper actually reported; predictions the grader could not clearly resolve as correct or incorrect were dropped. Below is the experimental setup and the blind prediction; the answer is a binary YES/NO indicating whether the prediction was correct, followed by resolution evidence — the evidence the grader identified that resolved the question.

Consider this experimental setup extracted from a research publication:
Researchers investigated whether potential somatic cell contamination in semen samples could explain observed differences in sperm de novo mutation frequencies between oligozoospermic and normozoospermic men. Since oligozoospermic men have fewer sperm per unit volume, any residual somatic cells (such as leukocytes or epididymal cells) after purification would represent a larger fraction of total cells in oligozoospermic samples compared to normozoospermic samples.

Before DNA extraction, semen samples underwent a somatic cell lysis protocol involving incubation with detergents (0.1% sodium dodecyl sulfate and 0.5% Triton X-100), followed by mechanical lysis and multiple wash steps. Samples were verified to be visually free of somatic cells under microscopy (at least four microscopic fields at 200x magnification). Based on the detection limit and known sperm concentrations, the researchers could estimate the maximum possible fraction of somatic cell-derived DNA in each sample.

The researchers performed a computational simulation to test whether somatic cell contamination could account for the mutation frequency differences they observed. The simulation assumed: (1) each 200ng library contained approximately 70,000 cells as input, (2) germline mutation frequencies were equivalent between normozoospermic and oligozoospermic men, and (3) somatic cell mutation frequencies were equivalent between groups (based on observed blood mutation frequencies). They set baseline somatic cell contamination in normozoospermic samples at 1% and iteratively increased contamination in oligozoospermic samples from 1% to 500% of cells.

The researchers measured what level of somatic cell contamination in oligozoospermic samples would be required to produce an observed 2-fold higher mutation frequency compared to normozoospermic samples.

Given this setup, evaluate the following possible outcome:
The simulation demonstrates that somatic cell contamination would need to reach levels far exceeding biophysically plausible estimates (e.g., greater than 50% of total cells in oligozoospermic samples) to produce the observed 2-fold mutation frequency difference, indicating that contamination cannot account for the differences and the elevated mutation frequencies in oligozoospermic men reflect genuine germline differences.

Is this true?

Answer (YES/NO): YES